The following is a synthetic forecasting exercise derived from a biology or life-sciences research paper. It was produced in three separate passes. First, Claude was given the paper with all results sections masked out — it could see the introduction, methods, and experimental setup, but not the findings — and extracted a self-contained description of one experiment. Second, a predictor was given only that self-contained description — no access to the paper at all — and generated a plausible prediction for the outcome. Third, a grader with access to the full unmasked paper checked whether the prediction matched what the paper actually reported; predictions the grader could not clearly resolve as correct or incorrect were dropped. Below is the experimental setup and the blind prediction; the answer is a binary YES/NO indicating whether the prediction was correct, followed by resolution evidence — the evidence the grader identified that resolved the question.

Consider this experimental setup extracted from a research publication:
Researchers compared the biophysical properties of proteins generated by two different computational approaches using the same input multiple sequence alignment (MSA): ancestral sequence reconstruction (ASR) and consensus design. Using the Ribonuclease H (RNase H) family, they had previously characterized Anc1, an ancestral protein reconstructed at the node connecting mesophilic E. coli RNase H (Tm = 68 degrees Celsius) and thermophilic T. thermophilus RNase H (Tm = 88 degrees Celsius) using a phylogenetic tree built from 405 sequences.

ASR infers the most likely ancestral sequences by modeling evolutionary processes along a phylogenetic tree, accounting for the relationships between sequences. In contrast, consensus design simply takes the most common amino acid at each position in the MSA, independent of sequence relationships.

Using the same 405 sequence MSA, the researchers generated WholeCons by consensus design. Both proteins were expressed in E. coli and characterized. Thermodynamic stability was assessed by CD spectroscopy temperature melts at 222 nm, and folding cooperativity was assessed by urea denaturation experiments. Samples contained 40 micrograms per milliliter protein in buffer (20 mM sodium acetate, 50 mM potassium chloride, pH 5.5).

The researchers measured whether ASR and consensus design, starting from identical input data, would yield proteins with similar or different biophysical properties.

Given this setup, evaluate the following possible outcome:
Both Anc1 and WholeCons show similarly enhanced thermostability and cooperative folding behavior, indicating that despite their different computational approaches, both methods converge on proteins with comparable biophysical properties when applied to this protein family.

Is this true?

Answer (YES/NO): NO